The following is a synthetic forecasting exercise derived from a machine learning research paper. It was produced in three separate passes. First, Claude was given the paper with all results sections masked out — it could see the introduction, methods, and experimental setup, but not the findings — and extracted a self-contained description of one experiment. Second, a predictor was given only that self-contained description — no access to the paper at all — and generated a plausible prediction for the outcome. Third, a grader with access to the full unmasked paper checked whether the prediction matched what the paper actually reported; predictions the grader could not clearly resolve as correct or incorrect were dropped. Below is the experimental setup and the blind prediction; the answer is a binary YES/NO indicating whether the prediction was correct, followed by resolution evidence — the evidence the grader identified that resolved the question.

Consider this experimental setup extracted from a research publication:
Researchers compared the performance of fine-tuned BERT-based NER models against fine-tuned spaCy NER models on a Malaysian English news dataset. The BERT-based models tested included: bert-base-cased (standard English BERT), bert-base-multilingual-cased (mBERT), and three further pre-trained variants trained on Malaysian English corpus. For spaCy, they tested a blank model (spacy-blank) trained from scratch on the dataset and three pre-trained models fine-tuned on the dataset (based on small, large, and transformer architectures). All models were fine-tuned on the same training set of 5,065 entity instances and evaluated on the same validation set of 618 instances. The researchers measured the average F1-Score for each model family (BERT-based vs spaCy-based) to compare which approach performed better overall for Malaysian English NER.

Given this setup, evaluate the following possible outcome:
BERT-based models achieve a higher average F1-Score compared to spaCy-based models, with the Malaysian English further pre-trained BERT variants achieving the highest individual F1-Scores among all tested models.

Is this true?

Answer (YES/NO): NO